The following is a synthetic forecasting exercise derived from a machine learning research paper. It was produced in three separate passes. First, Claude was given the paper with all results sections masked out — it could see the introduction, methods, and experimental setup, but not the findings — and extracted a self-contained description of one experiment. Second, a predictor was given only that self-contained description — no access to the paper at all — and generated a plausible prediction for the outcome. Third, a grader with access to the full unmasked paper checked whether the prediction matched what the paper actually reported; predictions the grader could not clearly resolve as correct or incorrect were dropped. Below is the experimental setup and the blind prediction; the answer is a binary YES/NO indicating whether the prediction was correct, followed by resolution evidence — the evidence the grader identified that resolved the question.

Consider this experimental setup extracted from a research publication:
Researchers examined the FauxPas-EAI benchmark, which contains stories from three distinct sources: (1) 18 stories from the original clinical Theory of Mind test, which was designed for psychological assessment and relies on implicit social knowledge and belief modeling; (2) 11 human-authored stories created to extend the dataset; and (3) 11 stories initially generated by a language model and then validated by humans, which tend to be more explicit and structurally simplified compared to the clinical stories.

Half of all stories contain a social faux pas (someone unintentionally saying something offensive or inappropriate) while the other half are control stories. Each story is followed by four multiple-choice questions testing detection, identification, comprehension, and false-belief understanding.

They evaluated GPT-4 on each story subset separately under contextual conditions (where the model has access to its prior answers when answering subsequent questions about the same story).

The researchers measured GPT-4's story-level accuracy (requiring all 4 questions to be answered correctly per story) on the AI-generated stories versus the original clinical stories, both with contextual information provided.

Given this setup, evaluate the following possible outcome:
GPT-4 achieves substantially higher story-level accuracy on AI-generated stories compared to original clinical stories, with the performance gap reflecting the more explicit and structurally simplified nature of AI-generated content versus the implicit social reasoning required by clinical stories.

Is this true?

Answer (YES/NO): YES